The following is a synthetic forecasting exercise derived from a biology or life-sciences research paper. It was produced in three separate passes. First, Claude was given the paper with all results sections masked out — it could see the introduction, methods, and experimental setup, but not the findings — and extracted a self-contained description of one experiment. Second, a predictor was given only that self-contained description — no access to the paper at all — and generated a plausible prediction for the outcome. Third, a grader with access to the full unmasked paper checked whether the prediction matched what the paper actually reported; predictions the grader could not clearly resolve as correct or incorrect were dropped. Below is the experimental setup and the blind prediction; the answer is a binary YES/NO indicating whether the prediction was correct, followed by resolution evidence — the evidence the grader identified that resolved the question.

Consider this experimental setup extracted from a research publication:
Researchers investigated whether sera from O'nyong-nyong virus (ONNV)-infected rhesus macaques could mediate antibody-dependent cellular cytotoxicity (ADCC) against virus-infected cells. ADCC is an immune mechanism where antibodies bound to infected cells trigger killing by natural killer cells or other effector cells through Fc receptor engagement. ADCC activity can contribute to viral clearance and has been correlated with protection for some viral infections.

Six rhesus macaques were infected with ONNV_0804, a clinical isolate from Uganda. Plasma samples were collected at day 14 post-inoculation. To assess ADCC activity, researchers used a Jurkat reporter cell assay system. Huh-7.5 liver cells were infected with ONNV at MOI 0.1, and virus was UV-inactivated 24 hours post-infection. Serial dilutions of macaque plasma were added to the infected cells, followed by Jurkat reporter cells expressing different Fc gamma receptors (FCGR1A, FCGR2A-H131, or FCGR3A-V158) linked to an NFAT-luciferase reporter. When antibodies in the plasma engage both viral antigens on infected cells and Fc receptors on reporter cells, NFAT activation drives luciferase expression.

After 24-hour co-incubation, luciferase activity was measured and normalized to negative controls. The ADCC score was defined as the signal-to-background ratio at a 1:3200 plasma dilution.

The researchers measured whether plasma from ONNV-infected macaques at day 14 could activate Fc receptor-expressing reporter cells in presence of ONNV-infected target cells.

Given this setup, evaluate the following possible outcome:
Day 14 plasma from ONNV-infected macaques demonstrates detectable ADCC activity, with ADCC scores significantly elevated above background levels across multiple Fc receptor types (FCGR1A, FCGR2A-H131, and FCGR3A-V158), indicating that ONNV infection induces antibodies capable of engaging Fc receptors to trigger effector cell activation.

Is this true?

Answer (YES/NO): NO